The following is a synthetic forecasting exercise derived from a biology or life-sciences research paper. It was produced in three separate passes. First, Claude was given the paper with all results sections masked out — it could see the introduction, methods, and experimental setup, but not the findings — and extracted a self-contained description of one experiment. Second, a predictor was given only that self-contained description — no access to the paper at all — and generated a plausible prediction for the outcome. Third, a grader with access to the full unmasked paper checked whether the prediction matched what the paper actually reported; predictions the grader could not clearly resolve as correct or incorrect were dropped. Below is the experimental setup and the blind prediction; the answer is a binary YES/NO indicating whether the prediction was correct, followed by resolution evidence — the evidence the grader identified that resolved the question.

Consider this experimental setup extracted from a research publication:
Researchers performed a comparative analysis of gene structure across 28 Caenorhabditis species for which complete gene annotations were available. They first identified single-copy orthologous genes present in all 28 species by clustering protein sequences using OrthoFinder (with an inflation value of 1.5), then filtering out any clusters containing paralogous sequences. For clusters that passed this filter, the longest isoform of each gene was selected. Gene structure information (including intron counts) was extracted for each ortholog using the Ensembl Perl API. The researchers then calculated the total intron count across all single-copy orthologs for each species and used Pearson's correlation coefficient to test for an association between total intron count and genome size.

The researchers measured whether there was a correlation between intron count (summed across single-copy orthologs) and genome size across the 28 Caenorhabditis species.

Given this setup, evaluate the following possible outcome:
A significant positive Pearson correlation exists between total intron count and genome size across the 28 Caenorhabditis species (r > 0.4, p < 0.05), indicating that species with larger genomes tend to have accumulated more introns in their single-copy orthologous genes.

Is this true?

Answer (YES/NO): NO